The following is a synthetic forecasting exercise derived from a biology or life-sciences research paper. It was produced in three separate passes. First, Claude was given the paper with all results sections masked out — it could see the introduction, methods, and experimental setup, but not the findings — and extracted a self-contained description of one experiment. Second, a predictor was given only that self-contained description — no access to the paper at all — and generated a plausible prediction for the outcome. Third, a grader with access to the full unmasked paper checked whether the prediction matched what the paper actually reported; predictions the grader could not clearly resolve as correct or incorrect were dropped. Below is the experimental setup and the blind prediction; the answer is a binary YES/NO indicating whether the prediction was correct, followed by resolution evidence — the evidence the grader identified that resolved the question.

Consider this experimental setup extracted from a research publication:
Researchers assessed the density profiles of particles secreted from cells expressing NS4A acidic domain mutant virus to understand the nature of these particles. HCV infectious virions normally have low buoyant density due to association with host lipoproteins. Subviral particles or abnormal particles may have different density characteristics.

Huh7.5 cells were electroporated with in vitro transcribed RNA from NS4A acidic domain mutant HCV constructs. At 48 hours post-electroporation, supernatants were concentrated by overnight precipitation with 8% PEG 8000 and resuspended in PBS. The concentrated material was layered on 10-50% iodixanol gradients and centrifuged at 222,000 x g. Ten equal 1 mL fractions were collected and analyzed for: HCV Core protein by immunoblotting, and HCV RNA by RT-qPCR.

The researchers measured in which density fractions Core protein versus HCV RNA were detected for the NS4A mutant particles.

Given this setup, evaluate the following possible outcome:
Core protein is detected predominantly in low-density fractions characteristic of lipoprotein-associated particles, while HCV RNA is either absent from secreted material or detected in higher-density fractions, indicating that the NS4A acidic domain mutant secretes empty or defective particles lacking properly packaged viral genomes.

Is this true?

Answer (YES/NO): YES